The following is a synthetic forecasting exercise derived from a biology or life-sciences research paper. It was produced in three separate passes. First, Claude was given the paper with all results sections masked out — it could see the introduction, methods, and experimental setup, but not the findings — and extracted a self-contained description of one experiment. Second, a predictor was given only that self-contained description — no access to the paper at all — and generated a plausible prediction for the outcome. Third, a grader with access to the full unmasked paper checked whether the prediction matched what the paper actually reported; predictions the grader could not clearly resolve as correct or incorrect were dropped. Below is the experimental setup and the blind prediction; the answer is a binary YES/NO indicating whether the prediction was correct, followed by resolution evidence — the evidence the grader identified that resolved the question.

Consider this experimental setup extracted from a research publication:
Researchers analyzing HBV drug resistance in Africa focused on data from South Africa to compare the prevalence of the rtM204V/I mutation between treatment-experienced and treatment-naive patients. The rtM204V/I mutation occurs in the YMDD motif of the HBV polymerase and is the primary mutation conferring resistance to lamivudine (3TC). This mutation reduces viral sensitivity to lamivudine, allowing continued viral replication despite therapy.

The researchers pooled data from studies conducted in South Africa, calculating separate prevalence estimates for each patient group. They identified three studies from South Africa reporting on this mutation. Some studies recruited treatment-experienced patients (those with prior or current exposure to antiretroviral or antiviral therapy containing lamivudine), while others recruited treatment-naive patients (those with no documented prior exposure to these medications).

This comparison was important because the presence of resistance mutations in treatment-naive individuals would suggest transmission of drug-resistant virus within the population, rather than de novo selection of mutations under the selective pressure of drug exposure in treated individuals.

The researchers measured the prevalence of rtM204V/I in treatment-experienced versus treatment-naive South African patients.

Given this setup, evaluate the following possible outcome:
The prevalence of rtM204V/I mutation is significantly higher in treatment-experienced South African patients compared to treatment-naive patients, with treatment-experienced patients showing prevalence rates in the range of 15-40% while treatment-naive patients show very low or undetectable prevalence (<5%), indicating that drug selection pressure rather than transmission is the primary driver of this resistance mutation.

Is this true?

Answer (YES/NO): NO